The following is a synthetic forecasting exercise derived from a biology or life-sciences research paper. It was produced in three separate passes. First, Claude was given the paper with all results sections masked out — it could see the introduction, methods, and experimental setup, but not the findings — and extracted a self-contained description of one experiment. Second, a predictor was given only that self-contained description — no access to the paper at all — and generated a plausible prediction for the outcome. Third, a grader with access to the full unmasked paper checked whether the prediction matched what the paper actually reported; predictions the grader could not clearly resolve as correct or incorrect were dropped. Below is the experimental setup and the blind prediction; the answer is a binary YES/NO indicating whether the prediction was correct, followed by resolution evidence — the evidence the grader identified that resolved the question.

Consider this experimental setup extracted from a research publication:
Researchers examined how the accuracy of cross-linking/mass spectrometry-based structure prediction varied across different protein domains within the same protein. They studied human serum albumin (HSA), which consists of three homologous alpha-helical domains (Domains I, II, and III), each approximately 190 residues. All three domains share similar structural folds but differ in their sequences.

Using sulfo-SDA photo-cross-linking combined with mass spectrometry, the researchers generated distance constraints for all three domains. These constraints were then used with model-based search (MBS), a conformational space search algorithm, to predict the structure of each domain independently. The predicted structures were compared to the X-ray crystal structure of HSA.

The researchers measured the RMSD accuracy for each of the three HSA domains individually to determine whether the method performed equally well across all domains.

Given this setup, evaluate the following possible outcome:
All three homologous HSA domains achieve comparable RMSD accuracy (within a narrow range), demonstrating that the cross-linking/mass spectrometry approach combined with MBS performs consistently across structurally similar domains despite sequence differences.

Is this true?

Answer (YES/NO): NO